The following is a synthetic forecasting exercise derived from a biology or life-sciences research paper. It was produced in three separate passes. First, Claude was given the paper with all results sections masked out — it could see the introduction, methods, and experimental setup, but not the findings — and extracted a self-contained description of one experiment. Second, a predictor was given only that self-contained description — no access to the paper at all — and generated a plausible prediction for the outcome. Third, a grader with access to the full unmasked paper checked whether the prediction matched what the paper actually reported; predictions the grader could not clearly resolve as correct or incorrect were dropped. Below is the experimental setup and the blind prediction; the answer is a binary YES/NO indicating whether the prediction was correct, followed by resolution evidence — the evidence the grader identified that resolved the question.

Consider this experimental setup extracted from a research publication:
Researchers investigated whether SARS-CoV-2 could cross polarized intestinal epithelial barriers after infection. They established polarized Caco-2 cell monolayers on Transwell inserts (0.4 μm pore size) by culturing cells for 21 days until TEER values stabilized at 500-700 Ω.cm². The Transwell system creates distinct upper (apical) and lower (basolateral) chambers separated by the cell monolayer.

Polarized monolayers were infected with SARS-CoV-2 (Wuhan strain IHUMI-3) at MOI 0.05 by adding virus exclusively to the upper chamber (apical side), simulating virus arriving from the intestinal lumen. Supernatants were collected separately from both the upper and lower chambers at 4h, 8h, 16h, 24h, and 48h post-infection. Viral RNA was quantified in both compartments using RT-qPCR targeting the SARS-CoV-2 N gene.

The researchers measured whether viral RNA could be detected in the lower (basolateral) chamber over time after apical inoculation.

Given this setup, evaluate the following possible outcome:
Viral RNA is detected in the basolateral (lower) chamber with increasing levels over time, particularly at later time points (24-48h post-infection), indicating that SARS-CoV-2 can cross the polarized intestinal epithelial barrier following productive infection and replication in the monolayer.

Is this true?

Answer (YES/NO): YES